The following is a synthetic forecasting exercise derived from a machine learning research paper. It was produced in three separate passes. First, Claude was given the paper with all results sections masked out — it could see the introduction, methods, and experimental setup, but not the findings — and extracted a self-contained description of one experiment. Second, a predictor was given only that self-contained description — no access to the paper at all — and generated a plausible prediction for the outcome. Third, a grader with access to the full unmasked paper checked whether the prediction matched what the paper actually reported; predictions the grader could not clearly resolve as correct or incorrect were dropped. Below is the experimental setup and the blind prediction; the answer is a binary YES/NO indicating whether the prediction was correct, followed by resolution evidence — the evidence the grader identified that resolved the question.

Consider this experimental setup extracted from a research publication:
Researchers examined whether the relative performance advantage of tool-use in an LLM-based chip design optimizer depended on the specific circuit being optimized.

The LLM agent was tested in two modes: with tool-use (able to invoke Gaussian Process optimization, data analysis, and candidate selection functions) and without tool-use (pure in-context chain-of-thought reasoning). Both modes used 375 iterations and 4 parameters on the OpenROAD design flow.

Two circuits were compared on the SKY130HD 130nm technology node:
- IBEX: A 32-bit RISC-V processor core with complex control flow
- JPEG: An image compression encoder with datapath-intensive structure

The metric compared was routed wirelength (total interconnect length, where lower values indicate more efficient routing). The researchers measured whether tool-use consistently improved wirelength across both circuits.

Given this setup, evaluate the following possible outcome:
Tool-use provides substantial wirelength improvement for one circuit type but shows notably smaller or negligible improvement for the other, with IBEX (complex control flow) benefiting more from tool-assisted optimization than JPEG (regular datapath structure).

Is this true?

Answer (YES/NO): NO